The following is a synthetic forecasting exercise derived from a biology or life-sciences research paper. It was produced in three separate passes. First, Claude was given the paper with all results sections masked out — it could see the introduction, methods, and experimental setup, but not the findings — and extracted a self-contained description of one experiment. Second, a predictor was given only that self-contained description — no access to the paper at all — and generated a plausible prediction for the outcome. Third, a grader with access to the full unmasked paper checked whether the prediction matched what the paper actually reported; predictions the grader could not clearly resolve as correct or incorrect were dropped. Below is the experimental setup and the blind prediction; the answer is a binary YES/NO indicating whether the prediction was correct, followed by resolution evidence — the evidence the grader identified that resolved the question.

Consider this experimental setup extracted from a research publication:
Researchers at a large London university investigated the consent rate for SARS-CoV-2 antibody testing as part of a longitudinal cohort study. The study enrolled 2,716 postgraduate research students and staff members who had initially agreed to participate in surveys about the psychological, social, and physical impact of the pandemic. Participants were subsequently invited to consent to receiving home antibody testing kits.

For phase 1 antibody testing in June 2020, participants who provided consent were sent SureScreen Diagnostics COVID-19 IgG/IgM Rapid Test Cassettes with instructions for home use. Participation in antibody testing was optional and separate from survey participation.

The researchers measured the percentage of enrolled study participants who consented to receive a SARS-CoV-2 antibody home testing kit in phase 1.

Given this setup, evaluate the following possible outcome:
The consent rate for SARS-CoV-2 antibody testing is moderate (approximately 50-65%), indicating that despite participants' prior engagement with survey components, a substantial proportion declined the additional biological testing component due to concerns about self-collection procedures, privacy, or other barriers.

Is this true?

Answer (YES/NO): NO